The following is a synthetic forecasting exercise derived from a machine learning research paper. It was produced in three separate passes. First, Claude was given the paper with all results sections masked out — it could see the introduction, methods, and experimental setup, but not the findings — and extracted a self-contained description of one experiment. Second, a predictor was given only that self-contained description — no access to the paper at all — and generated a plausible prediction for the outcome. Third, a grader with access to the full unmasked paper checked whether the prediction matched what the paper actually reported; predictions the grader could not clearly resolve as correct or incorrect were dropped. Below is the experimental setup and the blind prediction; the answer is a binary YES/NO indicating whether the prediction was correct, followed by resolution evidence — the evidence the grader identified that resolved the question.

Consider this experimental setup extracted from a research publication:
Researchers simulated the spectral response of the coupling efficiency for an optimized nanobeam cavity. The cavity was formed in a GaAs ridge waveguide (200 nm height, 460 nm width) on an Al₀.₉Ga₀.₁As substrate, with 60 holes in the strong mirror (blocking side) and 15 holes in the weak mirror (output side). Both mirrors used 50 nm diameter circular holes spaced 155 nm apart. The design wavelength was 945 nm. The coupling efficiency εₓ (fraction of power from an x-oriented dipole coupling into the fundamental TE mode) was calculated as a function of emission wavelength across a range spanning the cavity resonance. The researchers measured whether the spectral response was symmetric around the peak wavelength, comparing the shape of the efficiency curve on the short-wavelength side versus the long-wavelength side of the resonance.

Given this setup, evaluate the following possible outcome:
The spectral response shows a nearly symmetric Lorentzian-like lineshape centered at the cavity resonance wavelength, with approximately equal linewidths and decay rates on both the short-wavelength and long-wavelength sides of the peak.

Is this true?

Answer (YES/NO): NO